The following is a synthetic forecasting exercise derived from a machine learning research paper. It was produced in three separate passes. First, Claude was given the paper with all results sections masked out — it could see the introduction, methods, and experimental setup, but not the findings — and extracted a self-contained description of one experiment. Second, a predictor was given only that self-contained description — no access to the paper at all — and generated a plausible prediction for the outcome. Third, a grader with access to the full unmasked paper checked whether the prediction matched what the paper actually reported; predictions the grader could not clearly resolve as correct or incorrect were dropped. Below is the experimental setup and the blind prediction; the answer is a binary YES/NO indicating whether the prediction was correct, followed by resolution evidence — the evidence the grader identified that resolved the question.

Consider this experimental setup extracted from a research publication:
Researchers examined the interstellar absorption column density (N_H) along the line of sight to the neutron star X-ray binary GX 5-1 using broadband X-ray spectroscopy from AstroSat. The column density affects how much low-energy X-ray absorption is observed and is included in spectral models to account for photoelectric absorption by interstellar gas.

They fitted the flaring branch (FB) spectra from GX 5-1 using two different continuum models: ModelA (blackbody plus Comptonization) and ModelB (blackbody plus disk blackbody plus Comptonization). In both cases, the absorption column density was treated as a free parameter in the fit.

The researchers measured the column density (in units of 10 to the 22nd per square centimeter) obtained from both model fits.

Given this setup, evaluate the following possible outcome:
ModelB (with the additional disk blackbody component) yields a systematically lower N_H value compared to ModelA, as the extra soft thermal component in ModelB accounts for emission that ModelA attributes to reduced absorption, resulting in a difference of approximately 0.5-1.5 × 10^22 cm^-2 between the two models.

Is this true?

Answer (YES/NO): NO